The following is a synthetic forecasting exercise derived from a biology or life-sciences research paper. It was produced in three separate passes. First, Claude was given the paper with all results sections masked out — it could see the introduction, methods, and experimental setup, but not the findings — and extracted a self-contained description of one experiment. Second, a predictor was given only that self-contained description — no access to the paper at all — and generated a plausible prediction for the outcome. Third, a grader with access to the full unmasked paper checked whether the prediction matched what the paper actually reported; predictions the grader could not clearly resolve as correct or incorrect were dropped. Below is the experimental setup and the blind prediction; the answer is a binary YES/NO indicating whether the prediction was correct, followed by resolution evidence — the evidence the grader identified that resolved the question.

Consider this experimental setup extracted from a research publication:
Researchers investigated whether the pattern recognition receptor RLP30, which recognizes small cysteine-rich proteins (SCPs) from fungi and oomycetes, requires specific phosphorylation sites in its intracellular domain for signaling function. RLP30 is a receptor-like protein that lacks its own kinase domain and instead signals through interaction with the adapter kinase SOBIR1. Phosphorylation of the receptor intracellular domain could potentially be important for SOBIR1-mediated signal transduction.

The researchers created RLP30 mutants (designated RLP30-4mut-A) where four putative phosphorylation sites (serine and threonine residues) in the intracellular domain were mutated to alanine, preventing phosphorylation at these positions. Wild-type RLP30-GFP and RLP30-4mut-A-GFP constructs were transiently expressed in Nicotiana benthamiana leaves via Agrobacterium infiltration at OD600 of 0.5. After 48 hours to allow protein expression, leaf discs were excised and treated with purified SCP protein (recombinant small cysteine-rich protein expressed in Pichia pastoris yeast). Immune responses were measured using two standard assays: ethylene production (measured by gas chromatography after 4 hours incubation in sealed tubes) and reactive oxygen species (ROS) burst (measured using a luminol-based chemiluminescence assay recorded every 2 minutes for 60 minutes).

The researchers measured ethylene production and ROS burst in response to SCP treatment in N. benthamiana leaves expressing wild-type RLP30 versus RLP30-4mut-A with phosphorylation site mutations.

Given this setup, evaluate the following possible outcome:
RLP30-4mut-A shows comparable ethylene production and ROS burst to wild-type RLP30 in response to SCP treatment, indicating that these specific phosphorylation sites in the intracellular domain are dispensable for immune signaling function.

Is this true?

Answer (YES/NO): YES